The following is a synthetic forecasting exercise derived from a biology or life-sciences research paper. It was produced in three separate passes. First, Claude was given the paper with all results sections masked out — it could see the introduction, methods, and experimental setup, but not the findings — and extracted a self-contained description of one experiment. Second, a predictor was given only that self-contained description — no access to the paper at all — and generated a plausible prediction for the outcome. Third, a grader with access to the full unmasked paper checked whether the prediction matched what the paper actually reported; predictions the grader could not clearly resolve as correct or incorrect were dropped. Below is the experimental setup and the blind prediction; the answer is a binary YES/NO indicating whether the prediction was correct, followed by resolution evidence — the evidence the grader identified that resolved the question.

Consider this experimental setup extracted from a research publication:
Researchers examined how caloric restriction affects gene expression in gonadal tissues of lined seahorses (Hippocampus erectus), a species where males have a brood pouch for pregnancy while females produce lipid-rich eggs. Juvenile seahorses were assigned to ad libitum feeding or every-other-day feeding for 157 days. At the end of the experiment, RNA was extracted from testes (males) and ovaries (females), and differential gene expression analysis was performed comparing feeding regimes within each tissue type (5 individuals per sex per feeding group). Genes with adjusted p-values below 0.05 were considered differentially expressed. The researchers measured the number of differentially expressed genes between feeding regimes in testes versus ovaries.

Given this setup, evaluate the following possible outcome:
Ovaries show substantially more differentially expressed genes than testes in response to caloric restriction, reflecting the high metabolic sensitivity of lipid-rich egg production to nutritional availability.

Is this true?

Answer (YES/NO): YES